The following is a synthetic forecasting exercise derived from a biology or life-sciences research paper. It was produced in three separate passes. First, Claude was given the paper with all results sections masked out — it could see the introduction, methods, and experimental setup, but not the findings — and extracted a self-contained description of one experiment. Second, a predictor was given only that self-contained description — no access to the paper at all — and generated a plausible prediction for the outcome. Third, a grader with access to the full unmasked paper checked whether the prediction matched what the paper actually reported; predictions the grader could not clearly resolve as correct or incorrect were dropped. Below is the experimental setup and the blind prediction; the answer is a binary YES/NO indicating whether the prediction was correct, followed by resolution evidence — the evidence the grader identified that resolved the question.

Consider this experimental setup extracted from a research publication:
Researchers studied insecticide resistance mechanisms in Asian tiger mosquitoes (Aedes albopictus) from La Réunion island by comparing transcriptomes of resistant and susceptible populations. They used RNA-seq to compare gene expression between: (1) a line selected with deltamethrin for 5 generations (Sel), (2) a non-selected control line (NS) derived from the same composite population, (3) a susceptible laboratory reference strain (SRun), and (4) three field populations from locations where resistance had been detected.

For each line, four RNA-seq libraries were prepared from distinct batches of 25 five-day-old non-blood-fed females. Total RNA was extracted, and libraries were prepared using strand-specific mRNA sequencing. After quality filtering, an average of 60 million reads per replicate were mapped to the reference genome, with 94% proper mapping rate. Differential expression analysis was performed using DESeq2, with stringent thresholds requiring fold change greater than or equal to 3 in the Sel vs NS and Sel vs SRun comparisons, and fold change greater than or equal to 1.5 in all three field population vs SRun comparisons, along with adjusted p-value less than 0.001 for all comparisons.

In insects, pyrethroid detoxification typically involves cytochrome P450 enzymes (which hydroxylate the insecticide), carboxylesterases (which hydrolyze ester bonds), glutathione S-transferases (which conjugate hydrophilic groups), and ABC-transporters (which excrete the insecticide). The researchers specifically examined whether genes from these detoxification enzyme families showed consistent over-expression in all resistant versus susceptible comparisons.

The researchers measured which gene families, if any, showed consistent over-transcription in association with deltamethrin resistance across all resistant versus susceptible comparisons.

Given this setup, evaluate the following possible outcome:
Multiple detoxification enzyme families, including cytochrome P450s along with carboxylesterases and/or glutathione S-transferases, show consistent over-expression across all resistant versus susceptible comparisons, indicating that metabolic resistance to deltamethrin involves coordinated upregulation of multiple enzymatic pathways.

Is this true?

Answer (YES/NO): YES